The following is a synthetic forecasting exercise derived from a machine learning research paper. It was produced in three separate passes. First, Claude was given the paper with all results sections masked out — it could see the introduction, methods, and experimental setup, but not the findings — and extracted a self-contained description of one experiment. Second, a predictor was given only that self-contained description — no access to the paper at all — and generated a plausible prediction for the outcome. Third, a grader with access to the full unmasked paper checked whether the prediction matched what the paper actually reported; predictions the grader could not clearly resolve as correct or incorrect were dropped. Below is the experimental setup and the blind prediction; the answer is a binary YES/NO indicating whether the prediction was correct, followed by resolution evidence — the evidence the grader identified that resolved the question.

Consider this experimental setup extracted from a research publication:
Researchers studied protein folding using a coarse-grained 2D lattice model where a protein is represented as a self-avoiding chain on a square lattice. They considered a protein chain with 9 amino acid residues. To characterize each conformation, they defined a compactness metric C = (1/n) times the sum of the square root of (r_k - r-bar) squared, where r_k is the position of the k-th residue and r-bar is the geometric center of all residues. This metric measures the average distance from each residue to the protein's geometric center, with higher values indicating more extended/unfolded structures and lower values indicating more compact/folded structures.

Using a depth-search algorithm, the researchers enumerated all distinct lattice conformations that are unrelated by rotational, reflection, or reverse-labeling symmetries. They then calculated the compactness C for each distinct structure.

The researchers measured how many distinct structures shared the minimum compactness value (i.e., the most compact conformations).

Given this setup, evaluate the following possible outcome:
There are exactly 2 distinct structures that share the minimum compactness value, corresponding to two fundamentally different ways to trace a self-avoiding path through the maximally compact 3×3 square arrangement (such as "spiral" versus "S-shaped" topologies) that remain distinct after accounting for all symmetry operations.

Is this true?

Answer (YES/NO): NO